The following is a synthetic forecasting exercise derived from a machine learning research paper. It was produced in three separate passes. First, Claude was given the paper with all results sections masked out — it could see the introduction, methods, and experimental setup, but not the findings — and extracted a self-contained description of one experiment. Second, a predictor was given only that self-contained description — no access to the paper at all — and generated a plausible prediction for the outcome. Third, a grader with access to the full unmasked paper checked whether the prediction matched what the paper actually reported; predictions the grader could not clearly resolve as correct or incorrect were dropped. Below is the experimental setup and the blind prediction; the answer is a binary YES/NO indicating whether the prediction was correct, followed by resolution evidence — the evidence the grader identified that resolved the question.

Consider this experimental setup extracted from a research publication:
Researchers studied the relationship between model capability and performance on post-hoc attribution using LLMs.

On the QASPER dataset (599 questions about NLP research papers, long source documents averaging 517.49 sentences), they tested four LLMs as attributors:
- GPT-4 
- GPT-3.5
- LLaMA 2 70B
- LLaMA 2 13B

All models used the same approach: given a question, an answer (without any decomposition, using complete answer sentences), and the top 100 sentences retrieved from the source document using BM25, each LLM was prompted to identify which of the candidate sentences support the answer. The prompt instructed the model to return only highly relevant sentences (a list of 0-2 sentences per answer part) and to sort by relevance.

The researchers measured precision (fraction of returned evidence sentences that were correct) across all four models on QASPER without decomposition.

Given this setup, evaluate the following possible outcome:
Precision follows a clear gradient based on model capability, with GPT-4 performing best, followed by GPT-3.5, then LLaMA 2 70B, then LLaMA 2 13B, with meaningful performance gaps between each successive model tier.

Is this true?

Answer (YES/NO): YES